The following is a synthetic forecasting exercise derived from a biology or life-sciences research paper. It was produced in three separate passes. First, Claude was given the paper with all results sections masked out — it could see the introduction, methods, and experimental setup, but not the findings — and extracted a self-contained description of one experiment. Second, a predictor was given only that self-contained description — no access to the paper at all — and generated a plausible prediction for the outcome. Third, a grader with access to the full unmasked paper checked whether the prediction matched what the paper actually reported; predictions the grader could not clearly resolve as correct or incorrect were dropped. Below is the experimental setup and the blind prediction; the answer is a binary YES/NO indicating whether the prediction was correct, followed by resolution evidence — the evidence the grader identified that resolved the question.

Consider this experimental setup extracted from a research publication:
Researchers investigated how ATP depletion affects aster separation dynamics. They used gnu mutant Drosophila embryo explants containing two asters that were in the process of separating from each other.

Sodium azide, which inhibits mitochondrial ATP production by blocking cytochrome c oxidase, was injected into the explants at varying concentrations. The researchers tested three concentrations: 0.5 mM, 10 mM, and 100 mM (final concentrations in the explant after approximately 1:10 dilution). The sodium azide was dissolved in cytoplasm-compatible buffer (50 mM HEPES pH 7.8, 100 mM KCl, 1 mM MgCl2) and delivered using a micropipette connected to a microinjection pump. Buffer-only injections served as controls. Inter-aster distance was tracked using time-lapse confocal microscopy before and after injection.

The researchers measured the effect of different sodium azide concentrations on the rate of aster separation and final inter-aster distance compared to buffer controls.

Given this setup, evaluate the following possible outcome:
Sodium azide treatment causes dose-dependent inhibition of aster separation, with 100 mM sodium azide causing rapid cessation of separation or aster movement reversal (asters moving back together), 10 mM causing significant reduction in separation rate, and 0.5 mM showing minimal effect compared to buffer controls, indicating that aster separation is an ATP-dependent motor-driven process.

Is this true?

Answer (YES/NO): NO